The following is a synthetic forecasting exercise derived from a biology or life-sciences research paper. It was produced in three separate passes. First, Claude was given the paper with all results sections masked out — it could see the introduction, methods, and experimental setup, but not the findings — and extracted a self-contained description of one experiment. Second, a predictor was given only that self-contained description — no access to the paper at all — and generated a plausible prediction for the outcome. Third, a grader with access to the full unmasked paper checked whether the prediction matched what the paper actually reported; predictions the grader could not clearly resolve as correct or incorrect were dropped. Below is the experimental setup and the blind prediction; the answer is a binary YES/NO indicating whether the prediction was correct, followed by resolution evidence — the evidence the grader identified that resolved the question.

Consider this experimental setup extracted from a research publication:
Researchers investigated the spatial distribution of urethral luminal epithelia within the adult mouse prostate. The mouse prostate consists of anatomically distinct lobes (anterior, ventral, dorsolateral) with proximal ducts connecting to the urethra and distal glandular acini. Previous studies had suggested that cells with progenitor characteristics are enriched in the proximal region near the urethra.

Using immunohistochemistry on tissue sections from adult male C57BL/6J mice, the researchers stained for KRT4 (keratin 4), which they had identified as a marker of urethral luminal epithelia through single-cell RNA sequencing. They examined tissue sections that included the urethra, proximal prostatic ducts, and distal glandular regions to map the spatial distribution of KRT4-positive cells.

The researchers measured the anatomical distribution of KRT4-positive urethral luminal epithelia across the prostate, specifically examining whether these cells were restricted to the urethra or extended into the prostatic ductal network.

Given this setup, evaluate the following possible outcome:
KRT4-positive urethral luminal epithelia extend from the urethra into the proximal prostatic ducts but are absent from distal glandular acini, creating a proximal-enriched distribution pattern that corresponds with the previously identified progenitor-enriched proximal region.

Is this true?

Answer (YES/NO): YES